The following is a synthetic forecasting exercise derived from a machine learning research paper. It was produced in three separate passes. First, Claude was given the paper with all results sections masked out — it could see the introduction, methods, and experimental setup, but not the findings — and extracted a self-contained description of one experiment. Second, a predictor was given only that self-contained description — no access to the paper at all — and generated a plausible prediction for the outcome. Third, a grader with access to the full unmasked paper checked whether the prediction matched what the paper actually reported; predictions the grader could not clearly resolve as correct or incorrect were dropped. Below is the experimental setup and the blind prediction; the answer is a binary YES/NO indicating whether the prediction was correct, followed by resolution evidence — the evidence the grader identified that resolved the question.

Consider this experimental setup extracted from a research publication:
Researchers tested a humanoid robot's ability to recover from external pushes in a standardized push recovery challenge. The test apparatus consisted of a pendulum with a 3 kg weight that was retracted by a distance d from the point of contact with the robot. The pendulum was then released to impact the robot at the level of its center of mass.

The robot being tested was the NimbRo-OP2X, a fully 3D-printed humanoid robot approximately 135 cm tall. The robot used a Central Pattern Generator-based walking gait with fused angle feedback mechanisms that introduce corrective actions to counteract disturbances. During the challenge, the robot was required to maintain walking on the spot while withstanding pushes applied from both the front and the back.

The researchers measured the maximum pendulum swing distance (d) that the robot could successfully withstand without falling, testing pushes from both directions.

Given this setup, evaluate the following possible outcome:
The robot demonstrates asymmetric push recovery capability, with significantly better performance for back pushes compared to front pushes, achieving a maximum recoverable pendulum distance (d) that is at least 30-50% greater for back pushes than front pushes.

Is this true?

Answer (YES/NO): NO